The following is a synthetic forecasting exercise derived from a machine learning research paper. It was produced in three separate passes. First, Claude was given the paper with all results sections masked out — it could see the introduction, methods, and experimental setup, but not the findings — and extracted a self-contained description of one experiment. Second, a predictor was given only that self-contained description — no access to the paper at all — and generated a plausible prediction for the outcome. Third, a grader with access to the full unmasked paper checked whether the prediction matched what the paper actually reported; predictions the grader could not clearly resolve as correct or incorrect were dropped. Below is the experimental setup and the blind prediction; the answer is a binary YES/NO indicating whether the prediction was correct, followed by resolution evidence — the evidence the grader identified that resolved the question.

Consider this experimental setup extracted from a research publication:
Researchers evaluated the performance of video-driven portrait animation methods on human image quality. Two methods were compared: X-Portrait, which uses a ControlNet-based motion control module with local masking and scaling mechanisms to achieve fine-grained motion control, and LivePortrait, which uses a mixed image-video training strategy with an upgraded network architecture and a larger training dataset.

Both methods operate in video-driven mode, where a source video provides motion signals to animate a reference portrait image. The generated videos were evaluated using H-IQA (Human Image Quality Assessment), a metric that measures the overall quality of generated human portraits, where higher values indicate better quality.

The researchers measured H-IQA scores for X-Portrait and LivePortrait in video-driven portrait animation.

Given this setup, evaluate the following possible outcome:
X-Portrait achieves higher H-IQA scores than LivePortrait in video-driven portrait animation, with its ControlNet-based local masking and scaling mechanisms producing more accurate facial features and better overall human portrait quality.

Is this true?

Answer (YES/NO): NO